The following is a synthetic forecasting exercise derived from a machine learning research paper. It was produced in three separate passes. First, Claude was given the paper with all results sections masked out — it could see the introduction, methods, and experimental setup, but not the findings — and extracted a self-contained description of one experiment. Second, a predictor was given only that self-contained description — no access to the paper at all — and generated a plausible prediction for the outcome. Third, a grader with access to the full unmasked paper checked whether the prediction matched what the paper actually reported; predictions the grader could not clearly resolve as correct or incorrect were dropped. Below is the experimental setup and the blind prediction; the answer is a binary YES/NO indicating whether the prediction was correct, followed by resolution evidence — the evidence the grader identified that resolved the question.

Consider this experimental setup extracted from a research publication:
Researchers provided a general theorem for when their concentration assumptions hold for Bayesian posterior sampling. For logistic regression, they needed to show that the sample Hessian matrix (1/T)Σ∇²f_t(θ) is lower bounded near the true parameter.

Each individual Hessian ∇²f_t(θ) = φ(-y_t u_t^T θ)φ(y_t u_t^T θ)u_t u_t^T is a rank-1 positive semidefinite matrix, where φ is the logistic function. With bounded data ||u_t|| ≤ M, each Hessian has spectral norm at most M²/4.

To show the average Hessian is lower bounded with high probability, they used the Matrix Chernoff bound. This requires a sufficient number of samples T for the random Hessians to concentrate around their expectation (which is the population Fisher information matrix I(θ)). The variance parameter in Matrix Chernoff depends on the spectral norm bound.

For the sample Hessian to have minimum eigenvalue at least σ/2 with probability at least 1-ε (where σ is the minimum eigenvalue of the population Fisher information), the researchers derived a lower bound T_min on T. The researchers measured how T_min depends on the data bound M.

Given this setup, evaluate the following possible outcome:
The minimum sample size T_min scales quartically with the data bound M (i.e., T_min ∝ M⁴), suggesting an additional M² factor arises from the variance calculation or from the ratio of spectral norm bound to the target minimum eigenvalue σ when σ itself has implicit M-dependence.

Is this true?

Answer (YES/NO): YES